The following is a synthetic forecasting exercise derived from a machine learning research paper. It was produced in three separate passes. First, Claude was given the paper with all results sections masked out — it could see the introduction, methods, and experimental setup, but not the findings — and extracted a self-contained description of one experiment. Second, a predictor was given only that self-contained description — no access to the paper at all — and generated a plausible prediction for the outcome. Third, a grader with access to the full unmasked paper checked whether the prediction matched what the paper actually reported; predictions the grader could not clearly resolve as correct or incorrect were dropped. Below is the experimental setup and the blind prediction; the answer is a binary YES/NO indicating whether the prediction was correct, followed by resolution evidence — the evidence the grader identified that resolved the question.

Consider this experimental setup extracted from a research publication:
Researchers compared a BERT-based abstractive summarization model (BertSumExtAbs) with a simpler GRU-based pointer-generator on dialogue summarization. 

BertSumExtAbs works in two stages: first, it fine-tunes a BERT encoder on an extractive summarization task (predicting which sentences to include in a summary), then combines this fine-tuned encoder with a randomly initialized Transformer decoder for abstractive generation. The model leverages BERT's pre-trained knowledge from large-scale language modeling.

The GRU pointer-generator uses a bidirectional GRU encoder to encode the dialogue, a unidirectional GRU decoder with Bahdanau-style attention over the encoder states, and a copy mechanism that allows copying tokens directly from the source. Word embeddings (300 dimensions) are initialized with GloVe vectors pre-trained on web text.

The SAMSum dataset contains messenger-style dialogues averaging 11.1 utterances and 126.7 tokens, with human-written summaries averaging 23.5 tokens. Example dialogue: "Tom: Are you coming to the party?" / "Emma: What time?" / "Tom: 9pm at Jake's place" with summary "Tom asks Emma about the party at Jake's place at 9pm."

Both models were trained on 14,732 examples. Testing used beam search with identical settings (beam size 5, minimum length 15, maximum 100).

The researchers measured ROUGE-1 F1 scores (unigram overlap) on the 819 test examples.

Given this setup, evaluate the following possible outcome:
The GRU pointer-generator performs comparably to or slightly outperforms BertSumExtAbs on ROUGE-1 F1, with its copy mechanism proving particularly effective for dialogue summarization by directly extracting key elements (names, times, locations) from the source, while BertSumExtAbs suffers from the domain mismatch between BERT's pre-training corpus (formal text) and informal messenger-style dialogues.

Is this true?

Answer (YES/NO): YES